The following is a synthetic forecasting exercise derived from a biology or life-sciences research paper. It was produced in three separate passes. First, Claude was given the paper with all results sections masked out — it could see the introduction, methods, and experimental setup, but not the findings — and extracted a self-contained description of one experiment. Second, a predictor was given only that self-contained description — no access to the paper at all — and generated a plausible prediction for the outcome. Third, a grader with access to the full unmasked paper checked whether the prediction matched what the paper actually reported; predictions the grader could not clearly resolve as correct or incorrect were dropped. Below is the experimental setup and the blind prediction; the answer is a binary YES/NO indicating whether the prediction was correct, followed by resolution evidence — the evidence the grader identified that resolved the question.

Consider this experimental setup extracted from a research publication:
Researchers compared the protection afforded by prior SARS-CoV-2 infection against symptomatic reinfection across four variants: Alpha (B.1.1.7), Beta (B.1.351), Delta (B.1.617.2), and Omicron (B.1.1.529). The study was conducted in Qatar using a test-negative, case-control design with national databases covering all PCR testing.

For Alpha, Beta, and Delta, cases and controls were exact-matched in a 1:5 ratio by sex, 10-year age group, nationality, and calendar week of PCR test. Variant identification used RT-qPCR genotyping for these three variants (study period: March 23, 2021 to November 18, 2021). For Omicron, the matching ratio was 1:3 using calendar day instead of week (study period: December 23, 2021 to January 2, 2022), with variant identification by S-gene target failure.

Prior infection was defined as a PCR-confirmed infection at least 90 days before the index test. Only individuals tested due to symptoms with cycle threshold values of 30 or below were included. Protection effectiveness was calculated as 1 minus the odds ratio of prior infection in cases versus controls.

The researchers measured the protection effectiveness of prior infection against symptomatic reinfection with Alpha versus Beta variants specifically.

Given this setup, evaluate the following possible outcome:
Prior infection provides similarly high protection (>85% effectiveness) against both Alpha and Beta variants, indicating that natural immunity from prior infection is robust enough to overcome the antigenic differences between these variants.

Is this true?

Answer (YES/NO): NO